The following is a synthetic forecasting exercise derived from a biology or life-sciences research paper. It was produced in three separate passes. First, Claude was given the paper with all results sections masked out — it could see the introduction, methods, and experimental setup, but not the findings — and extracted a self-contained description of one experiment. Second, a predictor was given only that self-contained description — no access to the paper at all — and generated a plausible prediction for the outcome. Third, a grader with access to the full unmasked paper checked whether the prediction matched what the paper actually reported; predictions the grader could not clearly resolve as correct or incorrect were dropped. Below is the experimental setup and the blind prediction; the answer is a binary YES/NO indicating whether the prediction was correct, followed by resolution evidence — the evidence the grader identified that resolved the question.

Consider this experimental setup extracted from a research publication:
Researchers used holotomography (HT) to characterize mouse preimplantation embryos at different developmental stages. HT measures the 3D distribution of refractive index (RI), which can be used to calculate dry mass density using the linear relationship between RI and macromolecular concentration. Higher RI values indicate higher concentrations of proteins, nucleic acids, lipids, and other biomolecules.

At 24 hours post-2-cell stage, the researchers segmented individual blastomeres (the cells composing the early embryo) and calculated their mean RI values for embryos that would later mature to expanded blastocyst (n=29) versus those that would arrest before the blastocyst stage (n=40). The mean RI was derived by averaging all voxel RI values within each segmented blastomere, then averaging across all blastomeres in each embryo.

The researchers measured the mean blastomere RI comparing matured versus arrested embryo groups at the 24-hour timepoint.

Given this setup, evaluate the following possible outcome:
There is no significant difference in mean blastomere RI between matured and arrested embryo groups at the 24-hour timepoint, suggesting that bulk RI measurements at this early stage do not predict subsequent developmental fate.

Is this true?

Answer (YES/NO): YES